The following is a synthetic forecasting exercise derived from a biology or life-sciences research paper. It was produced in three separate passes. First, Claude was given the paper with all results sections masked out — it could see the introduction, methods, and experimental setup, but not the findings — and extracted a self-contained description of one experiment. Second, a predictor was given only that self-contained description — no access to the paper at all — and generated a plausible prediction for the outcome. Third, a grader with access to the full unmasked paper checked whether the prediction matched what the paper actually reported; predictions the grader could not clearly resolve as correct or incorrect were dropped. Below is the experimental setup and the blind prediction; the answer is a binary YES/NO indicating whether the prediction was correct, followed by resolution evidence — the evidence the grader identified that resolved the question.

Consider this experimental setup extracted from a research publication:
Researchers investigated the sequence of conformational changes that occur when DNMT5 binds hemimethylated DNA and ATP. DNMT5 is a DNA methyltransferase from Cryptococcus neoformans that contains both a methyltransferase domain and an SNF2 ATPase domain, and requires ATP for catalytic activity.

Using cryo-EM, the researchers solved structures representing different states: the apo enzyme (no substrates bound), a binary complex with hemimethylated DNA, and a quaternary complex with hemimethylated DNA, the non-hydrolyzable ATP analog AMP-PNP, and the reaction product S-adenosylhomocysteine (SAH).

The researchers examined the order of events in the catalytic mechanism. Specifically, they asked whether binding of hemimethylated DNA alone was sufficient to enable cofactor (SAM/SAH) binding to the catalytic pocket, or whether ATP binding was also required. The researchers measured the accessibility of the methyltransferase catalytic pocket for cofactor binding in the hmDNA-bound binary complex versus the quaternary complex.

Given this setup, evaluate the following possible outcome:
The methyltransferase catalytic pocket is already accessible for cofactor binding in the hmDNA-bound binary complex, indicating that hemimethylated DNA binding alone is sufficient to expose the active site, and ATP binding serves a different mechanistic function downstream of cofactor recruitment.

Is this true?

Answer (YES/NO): NO